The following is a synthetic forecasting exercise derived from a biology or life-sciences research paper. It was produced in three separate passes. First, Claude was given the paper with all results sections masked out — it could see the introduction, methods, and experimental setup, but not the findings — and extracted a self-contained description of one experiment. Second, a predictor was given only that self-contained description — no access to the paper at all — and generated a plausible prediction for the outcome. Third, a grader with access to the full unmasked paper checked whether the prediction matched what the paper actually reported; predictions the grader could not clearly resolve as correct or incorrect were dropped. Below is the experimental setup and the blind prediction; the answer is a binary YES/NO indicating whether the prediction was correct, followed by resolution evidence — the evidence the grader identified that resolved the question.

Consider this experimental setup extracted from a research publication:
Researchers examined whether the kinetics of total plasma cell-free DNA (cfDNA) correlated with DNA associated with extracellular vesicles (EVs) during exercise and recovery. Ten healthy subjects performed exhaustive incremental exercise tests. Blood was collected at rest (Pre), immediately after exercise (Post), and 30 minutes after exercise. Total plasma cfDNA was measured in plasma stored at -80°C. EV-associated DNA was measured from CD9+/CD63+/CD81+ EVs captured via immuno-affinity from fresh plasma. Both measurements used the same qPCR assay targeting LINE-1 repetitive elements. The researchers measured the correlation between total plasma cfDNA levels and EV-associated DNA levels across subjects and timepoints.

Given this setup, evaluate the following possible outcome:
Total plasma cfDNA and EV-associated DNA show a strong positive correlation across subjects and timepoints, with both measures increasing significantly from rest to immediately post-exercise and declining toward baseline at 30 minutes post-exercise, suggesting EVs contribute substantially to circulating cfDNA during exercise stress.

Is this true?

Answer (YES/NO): NO